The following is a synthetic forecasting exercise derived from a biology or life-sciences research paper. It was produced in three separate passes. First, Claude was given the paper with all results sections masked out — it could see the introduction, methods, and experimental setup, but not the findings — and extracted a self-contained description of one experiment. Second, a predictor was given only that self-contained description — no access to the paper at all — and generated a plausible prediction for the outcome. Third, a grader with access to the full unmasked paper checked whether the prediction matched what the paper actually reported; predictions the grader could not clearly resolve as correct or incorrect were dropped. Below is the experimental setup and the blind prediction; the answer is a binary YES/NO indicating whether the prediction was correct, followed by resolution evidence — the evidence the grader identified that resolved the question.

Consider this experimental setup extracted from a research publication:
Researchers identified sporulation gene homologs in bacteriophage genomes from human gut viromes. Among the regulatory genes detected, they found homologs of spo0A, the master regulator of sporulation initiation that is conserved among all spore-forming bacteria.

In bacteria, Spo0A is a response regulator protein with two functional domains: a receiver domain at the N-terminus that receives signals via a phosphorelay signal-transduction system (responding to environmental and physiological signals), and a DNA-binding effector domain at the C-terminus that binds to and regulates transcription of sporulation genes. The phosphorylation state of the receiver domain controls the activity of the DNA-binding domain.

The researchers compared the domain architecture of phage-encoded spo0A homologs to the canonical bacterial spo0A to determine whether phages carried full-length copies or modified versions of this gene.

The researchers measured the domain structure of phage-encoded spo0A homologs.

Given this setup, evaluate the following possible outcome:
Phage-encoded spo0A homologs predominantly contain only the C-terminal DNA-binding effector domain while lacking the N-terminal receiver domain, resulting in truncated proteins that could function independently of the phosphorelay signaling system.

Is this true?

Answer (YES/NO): YES